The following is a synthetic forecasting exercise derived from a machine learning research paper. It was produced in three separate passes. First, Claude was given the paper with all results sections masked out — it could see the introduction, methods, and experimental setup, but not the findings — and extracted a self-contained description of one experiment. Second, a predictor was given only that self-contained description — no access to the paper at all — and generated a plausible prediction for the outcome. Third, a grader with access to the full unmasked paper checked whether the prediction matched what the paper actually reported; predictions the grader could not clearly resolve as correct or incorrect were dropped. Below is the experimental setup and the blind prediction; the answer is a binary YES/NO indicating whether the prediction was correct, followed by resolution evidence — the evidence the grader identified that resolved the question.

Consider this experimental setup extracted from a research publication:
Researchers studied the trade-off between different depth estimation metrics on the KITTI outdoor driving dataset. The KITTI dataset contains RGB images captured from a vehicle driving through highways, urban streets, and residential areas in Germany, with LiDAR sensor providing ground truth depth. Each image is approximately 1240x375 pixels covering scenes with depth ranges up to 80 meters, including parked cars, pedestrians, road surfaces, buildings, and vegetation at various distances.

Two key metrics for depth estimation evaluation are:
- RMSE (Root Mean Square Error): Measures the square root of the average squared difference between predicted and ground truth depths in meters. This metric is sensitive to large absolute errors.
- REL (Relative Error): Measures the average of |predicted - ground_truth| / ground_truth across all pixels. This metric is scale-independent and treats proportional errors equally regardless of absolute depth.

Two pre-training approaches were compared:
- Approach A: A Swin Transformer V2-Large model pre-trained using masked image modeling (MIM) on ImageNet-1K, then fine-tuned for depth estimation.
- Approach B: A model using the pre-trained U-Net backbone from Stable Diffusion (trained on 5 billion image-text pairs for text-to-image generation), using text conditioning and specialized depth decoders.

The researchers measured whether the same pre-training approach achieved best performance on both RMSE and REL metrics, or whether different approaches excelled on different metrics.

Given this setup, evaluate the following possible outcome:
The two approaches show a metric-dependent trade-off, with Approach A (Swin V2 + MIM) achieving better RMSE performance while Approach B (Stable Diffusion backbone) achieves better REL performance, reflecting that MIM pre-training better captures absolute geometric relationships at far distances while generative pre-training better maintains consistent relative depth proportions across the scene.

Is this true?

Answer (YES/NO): YES